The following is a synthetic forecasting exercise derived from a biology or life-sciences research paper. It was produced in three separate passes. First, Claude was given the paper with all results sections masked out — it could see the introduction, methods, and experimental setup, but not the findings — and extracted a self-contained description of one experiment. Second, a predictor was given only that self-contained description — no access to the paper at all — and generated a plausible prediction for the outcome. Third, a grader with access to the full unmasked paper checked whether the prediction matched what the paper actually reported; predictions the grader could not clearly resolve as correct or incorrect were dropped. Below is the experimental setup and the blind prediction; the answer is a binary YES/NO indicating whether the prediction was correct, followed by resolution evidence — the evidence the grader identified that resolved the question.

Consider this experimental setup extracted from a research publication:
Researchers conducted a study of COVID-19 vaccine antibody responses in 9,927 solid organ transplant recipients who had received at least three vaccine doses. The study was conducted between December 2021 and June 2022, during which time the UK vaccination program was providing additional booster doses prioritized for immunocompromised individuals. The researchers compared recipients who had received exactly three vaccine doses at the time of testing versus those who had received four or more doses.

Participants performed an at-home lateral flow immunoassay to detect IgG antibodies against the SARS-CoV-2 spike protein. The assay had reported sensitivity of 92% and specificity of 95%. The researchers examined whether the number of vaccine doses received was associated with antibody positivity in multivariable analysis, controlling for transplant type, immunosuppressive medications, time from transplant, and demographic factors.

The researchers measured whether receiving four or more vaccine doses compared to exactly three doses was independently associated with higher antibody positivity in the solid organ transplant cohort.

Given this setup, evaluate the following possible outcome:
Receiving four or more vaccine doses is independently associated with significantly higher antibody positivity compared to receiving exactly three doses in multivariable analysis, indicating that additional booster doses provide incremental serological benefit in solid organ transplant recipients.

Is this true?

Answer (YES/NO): YES